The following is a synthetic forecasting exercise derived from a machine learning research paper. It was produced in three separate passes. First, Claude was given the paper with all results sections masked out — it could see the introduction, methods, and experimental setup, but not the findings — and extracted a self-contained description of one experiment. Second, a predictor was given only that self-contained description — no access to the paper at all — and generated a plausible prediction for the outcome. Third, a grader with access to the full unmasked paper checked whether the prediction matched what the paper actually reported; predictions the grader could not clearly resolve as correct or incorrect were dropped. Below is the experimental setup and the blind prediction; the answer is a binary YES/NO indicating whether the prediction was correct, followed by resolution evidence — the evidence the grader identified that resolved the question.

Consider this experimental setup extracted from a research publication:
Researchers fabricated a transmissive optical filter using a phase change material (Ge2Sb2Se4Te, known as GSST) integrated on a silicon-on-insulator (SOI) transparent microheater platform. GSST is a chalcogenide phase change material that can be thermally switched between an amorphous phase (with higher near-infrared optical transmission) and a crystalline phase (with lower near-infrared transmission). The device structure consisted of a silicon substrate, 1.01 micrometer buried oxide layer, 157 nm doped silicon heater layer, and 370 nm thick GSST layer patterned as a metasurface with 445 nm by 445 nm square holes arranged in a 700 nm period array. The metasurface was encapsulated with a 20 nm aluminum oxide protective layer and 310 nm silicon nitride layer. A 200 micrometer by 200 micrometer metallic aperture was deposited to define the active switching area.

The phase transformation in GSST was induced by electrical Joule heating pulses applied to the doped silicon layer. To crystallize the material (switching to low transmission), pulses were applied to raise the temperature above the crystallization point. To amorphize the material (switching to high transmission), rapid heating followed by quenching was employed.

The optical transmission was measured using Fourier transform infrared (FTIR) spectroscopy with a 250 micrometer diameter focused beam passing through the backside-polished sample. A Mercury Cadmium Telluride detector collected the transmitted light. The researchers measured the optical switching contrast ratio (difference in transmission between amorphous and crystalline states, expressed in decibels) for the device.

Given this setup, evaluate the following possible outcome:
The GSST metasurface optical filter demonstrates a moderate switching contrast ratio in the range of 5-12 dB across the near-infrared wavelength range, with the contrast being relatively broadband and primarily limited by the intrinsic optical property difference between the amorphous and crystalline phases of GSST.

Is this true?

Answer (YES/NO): NO